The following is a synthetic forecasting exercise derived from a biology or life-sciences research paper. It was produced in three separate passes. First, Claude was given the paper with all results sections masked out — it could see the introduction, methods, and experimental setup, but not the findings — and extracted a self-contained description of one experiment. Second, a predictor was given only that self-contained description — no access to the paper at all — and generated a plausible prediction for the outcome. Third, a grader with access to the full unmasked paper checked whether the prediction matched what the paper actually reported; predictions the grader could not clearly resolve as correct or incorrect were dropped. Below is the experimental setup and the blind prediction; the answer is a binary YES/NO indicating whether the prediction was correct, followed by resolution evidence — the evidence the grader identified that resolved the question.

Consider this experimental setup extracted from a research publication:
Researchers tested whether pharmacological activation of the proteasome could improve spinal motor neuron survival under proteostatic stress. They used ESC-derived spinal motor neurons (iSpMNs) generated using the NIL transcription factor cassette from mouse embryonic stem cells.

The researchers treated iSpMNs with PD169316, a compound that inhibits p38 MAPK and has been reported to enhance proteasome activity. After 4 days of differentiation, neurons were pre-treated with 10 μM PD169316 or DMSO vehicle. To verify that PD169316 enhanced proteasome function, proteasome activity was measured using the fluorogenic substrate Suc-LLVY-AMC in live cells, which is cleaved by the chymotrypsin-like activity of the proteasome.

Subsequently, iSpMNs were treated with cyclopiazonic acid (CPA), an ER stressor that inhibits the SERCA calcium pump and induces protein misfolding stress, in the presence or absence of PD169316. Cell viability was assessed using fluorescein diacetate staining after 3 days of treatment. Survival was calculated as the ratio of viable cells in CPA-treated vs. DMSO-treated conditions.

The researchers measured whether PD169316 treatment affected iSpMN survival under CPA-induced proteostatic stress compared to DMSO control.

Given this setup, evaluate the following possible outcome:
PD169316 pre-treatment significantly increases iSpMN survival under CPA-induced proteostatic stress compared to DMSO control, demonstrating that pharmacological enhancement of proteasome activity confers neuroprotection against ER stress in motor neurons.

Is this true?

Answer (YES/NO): YES